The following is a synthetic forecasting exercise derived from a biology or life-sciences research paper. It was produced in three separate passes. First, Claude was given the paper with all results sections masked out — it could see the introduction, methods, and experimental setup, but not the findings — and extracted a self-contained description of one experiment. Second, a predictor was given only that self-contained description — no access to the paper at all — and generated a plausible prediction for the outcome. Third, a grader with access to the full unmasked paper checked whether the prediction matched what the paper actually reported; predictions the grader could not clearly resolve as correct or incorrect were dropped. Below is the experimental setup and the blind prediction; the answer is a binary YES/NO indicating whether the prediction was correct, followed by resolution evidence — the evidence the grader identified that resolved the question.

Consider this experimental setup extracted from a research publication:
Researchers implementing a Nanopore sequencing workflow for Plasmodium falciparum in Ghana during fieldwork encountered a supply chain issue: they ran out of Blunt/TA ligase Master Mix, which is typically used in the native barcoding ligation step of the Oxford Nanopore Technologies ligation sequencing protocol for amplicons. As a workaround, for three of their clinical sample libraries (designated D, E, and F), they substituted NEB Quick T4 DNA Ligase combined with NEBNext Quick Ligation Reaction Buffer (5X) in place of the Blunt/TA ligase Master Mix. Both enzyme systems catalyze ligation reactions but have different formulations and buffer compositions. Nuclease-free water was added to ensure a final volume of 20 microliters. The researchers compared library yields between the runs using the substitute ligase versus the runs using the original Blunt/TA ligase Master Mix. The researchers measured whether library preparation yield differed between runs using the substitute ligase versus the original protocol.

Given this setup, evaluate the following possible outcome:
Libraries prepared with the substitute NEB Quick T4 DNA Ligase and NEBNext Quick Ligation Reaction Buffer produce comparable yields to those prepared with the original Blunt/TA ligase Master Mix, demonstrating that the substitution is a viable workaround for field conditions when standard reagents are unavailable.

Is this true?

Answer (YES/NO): YES